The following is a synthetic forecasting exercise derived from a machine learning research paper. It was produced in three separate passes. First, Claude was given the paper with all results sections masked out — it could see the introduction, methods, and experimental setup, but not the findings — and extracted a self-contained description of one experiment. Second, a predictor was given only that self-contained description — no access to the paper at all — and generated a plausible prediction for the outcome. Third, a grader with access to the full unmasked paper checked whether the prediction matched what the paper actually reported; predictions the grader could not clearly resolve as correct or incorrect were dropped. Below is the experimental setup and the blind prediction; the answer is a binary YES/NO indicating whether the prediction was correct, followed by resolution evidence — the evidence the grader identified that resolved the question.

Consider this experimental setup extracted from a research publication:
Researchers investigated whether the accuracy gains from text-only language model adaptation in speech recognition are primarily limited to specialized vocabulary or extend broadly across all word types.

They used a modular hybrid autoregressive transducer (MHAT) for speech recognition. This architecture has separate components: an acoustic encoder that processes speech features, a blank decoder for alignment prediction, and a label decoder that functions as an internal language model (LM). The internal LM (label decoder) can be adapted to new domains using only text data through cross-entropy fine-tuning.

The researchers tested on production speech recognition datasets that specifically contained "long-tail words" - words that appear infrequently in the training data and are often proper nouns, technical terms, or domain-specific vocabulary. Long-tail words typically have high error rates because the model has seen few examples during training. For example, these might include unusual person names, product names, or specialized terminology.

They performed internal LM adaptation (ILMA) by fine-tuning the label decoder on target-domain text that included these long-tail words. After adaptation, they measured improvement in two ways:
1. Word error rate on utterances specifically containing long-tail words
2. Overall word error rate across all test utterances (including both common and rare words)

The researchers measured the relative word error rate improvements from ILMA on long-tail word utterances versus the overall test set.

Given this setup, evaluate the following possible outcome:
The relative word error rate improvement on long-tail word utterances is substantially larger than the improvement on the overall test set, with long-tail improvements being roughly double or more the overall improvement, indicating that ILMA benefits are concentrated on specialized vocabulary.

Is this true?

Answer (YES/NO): NO